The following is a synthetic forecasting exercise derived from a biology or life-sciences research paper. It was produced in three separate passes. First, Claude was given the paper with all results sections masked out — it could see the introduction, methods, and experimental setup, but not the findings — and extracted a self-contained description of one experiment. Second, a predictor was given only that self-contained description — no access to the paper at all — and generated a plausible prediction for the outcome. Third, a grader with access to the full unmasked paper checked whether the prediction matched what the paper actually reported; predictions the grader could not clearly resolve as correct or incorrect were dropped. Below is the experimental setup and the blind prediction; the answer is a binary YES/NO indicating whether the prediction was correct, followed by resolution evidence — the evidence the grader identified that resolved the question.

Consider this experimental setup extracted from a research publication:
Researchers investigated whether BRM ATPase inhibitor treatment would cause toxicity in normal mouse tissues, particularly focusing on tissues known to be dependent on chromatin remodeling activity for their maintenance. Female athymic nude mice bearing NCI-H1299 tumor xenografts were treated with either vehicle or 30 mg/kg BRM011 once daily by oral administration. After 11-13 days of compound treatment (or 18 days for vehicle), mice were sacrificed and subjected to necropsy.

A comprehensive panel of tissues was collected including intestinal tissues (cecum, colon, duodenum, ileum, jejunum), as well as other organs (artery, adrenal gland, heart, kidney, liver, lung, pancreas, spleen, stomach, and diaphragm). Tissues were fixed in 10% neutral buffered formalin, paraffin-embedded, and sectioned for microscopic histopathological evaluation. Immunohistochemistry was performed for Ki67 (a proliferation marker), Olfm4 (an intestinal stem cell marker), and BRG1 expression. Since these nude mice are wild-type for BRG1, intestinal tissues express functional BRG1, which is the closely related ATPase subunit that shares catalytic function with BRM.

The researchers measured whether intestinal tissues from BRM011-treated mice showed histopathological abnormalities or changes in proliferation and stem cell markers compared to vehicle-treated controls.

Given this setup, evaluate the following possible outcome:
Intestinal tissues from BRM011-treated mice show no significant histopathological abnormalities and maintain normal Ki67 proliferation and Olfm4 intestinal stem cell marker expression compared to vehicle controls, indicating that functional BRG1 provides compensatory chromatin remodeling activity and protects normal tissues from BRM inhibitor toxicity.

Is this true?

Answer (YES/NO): NO